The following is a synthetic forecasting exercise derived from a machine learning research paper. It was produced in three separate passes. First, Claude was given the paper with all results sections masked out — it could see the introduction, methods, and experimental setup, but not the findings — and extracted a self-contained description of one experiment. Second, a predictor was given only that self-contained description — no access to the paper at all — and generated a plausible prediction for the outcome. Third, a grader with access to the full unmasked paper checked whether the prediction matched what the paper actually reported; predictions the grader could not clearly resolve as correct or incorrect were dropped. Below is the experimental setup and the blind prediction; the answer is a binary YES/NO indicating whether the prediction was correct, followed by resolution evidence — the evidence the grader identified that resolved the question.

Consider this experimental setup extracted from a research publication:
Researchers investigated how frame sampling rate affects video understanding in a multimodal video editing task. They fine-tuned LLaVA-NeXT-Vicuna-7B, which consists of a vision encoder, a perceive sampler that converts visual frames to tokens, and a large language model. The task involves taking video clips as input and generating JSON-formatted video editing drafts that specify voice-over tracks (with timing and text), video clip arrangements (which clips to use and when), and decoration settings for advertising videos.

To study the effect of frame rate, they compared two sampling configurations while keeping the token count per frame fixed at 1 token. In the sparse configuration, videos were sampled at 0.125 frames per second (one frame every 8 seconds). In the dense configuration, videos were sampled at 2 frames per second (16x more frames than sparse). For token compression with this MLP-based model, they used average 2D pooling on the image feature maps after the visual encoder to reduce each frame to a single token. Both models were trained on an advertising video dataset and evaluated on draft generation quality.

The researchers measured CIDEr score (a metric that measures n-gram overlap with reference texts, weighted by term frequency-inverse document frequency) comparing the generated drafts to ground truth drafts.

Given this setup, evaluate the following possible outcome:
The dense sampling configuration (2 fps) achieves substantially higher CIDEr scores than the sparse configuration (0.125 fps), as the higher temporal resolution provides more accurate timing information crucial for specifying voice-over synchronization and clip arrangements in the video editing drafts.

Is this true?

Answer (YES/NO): NO